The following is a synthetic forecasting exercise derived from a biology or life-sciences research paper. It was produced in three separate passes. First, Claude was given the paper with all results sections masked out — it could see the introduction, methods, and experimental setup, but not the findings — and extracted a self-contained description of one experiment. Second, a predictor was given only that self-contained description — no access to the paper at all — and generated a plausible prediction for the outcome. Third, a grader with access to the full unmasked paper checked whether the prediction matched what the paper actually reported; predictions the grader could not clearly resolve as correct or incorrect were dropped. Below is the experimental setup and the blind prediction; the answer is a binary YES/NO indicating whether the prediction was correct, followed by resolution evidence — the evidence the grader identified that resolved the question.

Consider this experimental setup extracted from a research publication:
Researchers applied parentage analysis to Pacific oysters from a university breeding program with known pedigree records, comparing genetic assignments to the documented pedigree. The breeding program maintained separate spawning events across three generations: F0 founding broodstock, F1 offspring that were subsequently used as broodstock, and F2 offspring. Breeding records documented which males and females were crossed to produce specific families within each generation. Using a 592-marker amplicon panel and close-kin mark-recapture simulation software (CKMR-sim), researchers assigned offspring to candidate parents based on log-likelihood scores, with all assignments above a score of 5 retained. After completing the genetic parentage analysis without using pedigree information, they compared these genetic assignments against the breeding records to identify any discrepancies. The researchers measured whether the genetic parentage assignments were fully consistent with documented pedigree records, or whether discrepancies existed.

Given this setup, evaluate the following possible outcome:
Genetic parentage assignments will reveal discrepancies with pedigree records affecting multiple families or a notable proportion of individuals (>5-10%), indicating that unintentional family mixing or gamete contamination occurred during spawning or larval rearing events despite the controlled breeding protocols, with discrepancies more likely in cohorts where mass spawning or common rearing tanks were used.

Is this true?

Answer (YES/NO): NO